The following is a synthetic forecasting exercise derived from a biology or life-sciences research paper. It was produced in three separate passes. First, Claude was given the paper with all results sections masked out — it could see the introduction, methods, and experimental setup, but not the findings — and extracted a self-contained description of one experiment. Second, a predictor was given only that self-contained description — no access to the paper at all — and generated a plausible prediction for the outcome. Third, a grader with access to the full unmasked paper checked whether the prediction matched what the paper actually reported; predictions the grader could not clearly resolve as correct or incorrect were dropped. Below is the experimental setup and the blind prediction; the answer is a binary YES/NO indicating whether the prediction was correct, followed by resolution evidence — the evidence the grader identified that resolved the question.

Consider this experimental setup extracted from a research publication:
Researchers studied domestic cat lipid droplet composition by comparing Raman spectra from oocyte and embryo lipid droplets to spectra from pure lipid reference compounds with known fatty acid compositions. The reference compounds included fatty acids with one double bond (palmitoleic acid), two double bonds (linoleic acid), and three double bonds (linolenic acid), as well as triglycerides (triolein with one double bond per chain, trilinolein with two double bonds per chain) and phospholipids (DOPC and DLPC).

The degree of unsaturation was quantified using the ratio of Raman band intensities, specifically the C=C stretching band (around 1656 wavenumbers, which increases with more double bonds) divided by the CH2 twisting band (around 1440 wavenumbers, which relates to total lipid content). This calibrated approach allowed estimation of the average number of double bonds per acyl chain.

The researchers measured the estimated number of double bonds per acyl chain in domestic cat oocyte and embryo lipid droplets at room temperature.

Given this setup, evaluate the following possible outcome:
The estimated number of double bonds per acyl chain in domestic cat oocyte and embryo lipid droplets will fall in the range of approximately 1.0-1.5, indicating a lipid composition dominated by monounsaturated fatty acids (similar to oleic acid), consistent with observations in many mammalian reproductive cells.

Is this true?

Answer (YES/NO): YES